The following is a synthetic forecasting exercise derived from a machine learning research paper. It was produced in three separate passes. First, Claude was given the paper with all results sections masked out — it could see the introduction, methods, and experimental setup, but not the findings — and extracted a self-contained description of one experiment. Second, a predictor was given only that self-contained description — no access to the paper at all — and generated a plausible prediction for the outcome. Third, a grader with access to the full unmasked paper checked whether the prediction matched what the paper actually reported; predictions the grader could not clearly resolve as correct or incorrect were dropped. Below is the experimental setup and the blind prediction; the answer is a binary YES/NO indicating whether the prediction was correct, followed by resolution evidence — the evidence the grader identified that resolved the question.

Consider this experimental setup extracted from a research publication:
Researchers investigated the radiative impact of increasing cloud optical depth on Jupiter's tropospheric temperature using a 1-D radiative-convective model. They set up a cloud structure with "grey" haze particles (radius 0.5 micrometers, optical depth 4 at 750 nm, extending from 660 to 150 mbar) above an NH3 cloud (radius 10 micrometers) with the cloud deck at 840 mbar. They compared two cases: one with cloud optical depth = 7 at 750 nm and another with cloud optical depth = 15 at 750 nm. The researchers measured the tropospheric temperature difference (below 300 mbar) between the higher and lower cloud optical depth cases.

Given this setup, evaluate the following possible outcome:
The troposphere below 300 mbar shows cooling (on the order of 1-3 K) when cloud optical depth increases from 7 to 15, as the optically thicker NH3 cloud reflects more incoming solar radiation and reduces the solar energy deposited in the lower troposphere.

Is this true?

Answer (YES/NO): NO